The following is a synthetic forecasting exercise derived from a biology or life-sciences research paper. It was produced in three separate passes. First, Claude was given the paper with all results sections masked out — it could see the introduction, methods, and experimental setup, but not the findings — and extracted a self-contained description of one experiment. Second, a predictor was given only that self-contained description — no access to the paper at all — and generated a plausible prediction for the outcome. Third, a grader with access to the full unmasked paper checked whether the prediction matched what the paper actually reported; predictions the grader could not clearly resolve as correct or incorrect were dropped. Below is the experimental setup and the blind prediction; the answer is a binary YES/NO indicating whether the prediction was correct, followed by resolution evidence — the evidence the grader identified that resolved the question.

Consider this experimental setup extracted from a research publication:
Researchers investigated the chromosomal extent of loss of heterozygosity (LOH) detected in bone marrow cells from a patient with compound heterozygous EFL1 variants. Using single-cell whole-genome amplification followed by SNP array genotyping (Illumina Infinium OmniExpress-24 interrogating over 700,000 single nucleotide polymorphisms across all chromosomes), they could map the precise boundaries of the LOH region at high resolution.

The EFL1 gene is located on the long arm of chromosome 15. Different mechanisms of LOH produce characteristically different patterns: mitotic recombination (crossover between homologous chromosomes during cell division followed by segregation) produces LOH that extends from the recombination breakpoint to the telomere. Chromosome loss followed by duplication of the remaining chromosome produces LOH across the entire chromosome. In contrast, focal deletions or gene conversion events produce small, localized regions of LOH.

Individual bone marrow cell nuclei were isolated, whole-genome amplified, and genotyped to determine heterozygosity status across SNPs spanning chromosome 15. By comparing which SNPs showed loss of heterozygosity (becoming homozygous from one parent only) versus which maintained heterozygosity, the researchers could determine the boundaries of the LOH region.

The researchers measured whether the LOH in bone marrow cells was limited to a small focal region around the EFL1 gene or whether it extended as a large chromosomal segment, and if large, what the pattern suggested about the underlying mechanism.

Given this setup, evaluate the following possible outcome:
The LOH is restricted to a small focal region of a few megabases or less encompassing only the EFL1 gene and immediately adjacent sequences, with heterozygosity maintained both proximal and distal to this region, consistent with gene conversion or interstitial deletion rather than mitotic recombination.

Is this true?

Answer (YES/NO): NO